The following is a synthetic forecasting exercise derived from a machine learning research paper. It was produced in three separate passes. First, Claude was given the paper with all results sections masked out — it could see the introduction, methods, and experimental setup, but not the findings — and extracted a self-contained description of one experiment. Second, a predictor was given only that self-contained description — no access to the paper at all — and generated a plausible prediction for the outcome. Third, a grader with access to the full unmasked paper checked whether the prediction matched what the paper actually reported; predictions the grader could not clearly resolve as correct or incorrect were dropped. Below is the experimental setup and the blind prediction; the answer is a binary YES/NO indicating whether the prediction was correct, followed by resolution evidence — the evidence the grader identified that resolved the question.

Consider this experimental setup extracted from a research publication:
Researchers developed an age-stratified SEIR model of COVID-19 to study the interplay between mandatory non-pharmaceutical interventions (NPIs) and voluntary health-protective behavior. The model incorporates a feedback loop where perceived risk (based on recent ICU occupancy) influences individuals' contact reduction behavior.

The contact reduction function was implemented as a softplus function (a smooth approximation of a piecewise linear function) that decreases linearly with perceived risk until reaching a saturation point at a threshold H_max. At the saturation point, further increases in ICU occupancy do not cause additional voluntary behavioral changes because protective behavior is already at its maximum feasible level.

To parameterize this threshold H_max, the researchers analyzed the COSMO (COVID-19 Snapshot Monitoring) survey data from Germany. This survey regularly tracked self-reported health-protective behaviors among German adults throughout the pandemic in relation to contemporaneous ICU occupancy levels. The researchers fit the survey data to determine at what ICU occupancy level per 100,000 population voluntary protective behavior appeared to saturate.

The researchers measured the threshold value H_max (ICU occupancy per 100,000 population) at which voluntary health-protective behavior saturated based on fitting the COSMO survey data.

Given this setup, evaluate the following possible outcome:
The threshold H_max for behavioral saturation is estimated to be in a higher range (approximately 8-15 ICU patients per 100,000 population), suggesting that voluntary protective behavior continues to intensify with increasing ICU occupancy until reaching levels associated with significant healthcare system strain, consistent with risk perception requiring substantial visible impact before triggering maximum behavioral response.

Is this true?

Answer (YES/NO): NO